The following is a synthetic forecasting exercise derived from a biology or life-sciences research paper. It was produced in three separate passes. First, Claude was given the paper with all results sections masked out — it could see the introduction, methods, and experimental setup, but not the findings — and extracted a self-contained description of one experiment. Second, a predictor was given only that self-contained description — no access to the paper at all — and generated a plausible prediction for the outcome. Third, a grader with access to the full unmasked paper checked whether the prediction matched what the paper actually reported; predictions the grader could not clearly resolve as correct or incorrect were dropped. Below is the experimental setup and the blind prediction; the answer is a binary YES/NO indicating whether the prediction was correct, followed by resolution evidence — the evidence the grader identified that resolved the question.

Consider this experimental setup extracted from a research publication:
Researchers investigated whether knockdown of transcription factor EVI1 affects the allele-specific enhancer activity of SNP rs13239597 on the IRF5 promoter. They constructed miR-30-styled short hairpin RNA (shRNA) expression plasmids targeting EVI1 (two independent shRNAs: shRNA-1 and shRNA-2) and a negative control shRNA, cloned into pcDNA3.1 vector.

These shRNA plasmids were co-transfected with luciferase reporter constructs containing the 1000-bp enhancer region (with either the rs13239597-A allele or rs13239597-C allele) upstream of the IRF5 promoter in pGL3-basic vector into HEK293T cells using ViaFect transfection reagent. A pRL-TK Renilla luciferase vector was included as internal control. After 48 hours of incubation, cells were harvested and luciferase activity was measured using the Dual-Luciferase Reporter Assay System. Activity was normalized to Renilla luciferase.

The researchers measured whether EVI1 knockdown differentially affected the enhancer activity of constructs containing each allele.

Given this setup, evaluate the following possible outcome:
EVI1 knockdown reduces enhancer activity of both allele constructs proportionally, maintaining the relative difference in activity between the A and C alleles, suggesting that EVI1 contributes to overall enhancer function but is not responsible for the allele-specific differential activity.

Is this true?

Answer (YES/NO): NO